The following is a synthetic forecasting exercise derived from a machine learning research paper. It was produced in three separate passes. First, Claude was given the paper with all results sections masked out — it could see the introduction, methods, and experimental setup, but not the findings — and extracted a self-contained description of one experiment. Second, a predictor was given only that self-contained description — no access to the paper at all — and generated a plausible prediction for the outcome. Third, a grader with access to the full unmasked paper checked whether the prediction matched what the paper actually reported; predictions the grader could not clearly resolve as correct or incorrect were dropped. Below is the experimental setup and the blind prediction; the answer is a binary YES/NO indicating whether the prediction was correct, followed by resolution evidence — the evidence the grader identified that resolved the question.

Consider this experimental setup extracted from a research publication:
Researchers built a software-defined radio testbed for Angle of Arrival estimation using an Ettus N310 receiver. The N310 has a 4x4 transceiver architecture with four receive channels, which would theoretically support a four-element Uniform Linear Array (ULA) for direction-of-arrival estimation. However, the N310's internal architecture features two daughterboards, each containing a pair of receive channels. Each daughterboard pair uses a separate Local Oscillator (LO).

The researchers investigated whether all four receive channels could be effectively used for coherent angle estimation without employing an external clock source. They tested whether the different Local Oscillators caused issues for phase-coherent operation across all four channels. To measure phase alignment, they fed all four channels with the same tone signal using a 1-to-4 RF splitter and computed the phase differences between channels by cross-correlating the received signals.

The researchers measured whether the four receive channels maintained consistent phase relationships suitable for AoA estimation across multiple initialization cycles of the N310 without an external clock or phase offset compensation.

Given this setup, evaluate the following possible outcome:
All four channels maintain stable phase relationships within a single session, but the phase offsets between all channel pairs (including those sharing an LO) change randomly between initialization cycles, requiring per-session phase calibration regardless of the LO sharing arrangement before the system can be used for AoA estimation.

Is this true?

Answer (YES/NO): NO